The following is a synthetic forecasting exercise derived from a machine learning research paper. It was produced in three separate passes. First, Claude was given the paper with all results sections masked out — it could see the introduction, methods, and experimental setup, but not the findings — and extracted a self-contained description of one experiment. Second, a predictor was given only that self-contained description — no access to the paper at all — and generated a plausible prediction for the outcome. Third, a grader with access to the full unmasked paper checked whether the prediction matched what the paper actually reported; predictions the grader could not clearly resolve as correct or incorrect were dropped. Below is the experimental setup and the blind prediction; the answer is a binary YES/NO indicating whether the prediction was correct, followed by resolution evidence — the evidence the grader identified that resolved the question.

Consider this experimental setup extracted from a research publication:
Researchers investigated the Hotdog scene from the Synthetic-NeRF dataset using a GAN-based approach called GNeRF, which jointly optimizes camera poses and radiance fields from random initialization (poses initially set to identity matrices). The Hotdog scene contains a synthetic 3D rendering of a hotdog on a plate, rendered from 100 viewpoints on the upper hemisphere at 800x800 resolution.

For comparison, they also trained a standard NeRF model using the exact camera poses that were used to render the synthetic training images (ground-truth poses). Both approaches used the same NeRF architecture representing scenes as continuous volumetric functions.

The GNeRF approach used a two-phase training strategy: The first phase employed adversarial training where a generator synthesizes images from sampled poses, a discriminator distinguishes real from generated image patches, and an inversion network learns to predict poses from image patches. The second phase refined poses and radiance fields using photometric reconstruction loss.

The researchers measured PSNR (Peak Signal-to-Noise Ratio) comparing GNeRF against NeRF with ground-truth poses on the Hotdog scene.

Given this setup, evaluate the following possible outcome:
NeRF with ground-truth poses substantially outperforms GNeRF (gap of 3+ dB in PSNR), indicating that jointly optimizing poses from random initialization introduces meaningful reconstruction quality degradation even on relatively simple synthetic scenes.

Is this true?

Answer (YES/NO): NO